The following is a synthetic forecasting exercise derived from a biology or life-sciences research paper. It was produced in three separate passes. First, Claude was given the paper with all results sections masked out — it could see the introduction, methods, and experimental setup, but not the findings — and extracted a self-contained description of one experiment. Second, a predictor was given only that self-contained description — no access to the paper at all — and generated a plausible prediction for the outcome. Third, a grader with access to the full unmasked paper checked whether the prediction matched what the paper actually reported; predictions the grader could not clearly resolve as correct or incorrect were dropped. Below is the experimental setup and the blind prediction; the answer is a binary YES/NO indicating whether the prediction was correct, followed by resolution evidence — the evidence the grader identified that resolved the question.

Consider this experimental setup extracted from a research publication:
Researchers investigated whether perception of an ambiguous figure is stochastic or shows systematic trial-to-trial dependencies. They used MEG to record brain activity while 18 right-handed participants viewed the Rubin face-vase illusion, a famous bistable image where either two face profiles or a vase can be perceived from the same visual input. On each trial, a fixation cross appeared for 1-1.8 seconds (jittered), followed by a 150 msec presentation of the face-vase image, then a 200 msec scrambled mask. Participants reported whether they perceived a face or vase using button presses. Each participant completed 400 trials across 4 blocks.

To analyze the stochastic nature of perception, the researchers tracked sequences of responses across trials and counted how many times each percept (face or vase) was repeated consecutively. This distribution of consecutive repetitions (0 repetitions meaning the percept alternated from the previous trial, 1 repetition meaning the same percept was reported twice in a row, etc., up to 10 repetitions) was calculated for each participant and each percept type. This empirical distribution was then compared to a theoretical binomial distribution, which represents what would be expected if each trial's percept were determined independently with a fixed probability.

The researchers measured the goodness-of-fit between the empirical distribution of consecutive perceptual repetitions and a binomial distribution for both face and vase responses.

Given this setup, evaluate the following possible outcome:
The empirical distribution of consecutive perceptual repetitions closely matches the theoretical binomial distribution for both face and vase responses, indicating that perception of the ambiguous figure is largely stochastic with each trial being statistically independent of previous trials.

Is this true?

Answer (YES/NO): YES